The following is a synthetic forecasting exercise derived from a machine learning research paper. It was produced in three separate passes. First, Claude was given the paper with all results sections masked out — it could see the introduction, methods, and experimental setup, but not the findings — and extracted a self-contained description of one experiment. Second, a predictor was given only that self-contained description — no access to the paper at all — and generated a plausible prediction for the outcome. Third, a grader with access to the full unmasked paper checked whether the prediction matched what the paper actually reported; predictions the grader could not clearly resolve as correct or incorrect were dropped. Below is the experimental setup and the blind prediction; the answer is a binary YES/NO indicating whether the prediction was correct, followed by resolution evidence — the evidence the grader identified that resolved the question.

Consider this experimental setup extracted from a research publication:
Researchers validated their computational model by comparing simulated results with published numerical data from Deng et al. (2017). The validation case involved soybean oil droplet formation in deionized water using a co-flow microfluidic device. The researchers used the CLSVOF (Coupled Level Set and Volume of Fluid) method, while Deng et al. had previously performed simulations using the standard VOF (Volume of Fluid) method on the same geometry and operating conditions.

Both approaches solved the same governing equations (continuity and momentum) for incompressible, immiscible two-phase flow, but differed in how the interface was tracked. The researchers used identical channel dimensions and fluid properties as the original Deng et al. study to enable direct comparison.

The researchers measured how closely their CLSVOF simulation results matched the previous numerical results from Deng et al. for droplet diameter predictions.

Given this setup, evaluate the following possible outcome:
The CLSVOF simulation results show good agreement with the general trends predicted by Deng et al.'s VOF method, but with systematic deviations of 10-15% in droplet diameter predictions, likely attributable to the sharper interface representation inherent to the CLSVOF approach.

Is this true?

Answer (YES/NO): NO